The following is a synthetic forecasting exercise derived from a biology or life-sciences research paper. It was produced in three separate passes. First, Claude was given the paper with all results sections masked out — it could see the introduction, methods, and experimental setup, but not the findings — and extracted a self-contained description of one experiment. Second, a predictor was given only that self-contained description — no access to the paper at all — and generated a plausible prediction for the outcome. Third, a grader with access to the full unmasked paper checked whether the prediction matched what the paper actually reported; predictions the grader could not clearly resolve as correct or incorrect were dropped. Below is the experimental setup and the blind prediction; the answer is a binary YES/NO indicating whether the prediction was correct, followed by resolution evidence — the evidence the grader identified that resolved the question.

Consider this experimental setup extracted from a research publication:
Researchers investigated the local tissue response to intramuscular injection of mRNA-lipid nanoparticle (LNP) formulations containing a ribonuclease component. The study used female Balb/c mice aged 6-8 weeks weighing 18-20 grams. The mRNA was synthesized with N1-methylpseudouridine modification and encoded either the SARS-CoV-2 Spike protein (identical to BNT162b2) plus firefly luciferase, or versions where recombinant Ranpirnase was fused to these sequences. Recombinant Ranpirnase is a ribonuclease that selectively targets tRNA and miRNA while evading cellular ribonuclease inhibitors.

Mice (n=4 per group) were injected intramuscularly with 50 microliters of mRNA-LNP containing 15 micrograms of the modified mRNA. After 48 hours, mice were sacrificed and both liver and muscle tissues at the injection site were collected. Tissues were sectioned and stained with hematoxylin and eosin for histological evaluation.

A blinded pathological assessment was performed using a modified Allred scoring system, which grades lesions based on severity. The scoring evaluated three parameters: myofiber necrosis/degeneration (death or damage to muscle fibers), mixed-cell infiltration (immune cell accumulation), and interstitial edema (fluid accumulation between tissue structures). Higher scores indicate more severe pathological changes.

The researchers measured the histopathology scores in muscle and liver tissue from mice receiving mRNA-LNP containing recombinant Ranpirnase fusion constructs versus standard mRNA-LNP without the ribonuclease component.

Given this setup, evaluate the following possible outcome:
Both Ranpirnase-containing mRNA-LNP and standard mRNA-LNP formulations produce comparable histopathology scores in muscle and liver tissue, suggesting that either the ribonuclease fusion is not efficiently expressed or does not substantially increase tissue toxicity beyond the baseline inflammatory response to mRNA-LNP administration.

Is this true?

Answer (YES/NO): YES